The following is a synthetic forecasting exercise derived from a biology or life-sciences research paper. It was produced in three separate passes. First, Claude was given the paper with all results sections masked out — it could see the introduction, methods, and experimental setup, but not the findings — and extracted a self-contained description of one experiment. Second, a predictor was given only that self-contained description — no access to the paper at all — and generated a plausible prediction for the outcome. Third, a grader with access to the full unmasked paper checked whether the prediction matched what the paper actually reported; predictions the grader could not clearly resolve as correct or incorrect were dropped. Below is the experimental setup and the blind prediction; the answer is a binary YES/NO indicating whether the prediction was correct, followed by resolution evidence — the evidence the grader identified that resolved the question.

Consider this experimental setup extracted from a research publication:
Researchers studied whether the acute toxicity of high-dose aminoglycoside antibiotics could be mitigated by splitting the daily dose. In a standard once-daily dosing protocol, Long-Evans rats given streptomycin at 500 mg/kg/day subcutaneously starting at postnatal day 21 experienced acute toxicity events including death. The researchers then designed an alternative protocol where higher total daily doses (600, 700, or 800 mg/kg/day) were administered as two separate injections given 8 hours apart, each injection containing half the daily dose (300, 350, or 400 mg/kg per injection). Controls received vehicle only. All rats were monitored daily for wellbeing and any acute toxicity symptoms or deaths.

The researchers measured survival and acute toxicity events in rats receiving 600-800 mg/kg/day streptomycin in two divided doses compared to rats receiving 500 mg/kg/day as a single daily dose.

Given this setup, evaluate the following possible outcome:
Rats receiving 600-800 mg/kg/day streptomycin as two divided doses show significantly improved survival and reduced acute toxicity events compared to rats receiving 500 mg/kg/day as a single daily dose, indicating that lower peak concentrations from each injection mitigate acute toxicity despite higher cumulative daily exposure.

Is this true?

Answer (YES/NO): YES